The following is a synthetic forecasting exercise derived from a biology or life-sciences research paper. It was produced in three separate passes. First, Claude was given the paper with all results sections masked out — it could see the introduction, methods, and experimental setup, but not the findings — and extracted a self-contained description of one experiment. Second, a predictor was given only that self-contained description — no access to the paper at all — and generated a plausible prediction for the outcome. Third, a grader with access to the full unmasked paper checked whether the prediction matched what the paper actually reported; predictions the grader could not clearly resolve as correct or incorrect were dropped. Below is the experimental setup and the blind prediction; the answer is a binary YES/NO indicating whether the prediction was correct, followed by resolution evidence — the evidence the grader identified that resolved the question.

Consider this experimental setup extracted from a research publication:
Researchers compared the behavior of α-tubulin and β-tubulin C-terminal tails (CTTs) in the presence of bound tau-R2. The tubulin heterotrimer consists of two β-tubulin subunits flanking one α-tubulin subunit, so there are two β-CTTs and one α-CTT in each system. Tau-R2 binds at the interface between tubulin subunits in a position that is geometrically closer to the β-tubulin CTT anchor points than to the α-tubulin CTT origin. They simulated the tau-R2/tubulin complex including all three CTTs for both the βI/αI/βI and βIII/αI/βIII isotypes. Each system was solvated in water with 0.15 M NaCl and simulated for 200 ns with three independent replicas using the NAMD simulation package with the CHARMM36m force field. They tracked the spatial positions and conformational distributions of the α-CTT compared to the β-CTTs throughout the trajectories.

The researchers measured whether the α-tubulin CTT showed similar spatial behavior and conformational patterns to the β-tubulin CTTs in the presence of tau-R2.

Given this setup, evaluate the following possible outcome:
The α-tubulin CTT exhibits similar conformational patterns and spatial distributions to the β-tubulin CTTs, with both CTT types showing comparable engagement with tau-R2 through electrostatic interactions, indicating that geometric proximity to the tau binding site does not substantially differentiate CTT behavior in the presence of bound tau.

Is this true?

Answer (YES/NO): NO